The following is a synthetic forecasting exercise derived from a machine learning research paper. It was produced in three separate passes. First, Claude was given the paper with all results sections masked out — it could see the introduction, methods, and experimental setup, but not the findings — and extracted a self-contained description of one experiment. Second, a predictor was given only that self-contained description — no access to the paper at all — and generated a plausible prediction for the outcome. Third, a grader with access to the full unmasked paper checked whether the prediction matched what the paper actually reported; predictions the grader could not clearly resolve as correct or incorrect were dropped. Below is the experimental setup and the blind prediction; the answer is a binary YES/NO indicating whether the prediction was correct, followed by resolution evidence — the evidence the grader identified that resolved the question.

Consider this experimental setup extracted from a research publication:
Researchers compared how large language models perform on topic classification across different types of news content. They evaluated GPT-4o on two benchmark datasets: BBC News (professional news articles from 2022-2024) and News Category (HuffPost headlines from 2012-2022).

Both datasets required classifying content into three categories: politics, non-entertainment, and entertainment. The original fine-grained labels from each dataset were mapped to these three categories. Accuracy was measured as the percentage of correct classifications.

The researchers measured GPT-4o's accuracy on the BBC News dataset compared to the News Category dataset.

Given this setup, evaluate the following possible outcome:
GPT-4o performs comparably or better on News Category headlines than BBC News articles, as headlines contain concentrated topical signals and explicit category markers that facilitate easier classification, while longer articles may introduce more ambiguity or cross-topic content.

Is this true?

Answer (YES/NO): NO